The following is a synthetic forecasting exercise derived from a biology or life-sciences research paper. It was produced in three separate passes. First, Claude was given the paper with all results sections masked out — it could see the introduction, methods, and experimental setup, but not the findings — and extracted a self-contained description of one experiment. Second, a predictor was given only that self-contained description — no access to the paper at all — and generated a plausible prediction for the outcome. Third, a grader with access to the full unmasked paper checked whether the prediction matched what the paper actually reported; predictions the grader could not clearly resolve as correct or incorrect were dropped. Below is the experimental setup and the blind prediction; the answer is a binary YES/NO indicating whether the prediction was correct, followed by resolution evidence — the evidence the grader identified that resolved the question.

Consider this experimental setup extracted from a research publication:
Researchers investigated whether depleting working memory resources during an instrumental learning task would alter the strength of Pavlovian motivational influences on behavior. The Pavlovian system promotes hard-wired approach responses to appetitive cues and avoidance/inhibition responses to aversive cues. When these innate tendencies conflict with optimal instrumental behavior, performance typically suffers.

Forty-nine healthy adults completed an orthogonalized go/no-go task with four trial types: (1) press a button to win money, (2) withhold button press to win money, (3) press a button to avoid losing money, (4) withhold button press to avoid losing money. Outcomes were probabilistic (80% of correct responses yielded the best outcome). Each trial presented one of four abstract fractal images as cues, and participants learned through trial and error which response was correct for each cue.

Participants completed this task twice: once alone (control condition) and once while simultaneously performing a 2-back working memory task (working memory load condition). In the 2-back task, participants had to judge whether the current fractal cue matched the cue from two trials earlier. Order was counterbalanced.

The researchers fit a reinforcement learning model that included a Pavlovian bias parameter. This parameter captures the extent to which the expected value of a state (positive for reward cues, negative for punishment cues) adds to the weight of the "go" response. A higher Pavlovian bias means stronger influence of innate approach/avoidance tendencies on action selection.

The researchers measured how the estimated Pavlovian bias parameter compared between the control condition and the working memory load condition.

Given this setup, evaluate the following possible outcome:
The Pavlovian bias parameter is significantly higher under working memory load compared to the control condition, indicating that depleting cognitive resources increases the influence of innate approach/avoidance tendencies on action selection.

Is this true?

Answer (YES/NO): NO